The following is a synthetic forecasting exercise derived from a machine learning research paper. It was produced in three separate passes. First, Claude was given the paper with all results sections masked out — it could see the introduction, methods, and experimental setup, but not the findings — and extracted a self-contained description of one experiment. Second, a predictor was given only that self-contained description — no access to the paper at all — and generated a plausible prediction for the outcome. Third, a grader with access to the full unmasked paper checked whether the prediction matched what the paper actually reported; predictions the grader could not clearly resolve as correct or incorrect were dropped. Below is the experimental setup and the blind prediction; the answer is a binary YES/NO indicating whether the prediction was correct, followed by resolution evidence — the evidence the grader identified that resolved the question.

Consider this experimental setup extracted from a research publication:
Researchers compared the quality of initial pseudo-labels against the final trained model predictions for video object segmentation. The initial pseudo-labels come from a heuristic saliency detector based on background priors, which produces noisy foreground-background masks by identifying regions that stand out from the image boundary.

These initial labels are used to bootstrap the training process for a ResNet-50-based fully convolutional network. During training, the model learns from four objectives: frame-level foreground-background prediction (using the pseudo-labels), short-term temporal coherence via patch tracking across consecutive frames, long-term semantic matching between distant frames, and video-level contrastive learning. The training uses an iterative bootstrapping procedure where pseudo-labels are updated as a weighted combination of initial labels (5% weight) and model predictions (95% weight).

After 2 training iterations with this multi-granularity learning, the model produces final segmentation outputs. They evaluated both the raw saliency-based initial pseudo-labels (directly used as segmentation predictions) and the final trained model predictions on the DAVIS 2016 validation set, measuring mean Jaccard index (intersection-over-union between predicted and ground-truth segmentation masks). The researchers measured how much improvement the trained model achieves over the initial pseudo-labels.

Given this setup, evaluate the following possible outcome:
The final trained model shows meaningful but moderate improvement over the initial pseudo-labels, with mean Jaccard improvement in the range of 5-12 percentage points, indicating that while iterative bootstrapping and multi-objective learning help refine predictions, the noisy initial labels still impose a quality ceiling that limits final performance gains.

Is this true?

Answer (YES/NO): NO